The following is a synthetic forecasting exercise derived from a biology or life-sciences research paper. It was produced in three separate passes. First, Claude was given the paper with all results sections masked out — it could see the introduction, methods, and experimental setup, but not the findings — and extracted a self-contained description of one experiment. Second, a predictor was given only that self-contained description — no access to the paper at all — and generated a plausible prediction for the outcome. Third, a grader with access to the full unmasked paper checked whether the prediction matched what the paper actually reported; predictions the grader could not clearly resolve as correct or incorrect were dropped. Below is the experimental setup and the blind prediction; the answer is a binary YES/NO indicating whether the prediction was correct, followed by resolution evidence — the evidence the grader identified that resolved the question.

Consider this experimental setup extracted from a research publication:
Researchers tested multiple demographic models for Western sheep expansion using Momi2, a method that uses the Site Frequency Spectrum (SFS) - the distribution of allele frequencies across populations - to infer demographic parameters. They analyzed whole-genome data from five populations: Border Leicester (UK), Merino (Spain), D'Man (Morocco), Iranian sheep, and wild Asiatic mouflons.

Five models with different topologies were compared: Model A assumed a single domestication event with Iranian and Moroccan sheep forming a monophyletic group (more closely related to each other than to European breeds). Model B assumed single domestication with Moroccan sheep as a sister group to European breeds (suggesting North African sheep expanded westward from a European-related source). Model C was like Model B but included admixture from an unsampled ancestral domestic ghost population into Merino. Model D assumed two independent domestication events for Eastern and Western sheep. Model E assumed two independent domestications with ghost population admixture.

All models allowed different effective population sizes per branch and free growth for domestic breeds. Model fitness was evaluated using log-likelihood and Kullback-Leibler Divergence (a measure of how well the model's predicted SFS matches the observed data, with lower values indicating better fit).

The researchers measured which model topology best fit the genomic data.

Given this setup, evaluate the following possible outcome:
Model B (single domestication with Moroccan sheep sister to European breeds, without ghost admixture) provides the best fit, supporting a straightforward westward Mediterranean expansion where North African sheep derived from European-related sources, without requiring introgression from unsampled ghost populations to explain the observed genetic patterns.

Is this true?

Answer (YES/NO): YES